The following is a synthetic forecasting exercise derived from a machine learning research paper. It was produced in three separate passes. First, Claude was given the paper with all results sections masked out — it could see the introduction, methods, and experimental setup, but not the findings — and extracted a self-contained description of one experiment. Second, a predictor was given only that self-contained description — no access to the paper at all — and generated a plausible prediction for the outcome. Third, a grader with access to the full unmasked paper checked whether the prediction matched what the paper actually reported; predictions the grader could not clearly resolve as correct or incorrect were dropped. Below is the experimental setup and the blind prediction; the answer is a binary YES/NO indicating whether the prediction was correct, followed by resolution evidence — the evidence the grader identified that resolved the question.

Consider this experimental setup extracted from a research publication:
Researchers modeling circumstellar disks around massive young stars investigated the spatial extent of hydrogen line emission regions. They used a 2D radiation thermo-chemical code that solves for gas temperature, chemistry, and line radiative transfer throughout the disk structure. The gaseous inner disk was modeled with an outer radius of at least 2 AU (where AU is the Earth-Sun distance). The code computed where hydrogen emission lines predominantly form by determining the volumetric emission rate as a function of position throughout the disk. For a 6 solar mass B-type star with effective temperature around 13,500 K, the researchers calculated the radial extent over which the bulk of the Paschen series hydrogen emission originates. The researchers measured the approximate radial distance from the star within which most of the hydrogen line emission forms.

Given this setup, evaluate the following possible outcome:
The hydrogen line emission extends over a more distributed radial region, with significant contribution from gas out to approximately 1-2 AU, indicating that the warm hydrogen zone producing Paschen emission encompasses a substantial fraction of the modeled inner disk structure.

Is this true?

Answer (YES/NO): NO